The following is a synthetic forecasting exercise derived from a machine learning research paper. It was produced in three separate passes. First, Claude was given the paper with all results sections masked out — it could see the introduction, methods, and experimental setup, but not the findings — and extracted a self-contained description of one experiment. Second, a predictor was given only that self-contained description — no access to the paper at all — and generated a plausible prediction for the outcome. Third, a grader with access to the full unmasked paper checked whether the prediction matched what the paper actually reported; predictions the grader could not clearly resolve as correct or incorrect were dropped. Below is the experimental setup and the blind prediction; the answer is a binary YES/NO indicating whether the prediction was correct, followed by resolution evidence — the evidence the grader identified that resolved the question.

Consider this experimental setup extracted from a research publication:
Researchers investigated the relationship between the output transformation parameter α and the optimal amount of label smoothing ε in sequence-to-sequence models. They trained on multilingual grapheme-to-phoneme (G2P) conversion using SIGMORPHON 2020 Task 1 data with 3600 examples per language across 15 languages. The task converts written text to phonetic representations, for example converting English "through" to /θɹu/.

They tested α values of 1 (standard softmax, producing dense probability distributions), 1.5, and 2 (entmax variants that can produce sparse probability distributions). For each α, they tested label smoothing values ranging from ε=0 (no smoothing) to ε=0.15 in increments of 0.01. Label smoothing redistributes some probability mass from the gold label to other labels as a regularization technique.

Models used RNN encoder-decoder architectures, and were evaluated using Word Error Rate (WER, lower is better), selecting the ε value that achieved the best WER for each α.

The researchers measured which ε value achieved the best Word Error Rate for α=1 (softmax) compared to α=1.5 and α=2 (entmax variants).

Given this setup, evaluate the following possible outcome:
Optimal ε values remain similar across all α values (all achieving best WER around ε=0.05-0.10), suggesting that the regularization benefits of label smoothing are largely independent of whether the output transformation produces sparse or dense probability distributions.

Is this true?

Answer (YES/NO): NO